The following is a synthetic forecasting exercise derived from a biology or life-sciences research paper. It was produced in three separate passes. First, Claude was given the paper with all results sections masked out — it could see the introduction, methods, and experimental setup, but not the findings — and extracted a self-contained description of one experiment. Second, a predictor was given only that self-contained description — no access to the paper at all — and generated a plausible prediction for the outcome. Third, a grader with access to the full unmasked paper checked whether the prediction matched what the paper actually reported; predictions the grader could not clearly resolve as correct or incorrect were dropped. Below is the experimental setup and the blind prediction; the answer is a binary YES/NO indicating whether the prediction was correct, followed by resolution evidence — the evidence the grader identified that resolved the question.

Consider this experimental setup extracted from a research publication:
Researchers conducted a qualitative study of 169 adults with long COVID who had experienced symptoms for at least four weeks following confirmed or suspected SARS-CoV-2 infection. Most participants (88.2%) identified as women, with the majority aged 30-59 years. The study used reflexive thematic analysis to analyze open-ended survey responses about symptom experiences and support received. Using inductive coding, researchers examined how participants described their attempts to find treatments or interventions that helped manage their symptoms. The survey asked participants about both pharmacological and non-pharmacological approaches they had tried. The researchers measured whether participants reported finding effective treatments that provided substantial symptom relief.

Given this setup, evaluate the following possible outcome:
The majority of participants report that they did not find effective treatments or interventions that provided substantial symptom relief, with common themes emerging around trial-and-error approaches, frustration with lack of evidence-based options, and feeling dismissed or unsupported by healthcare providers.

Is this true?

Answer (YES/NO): YES